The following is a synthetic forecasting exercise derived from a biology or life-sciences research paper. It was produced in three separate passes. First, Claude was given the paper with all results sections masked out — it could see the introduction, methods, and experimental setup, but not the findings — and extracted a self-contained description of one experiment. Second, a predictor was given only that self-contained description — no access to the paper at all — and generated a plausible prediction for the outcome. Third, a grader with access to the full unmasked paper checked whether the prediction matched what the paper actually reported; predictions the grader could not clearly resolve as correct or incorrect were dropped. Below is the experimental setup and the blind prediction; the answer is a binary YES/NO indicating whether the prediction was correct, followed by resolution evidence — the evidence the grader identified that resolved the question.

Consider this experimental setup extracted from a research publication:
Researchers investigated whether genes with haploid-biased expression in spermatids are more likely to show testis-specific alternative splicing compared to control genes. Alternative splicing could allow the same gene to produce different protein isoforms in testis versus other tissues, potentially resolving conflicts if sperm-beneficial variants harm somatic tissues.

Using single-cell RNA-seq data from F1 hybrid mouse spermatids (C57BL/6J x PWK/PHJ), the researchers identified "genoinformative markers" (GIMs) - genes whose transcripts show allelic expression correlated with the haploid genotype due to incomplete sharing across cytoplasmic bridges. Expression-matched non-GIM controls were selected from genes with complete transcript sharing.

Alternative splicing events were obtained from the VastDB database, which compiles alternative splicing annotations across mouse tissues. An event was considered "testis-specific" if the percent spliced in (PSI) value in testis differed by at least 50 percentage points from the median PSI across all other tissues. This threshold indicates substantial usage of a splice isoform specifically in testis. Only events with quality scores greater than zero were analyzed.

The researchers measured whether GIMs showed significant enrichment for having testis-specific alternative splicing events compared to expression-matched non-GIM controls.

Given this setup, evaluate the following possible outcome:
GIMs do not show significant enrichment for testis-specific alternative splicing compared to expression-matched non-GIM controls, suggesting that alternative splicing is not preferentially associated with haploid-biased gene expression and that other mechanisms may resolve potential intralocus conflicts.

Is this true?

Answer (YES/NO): NO